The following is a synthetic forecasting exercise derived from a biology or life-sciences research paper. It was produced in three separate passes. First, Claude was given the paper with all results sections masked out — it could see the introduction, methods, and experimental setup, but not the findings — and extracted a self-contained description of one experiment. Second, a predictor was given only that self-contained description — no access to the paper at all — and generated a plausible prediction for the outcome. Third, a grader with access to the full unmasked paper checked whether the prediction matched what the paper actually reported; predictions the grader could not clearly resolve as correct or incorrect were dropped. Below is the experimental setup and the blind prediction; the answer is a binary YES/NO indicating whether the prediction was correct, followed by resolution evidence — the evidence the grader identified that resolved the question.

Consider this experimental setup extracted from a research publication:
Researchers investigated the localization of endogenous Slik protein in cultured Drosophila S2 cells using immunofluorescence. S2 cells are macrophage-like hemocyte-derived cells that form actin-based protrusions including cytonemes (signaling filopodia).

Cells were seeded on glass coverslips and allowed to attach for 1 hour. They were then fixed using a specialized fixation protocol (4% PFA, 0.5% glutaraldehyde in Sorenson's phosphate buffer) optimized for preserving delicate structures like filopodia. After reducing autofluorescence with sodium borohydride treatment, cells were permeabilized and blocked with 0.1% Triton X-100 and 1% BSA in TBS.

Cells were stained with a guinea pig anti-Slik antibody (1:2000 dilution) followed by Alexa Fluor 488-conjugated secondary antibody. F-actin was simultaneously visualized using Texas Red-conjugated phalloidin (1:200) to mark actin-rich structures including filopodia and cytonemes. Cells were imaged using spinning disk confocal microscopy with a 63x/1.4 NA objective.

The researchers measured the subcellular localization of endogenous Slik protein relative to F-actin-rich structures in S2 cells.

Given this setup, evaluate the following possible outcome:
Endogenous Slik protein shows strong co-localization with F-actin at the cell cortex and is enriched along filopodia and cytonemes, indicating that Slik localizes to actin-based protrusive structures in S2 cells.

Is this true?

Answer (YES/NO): YES